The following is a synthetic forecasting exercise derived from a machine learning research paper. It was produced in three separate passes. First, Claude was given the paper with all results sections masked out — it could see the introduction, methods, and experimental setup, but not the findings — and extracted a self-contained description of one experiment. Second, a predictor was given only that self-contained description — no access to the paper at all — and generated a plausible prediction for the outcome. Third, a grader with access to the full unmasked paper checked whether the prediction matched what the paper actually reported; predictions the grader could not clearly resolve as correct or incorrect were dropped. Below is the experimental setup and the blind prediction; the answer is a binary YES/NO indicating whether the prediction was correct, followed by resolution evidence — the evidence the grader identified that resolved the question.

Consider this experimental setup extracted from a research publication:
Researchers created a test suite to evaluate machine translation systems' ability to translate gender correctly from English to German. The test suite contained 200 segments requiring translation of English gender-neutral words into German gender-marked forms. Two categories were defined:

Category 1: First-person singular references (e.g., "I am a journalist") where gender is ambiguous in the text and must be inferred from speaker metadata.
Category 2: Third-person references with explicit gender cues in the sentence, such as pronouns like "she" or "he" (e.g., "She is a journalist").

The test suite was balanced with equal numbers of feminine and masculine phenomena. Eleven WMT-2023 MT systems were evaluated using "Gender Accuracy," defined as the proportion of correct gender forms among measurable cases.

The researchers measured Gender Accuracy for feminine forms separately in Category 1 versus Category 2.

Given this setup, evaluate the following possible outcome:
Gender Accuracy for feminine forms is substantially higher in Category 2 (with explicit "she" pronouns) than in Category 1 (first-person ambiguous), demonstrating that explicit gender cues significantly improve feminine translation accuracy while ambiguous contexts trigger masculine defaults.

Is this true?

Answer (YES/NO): YES